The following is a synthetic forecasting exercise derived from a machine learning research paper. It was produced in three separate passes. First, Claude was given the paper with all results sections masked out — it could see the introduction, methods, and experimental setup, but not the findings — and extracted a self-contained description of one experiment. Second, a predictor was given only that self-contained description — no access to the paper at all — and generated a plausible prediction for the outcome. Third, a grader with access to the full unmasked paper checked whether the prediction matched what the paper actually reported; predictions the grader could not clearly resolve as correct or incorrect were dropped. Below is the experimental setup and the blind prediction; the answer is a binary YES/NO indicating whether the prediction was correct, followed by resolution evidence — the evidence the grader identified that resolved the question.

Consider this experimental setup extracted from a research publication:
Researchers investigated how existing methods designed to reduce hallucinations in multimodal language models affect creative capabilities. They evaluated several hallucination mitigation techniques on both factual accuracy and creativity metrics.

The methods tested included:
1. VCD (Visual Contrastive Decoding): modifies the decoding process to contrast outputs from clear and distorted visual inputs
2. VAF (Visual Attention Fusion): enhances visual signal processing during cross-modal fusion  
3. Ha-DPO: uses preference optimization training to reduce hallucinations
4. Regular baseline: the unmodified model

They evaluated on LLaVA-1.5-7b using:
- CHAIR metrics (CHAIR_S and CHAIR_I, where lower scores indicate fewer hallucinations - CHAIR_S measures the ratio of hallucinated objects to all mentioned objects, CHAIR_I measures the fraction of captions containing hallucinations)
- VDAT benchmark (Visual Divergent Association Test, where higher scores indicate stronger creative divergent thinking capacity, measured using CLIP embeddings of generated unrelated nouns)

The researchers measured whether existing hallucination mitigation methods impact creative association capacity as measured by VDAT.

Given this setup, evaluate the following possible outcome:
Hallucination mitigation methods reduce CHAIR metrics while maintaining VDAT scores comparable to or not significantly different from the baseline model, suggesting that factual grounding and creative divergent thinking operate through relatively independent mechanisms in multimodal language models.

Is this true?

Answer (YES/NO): NO